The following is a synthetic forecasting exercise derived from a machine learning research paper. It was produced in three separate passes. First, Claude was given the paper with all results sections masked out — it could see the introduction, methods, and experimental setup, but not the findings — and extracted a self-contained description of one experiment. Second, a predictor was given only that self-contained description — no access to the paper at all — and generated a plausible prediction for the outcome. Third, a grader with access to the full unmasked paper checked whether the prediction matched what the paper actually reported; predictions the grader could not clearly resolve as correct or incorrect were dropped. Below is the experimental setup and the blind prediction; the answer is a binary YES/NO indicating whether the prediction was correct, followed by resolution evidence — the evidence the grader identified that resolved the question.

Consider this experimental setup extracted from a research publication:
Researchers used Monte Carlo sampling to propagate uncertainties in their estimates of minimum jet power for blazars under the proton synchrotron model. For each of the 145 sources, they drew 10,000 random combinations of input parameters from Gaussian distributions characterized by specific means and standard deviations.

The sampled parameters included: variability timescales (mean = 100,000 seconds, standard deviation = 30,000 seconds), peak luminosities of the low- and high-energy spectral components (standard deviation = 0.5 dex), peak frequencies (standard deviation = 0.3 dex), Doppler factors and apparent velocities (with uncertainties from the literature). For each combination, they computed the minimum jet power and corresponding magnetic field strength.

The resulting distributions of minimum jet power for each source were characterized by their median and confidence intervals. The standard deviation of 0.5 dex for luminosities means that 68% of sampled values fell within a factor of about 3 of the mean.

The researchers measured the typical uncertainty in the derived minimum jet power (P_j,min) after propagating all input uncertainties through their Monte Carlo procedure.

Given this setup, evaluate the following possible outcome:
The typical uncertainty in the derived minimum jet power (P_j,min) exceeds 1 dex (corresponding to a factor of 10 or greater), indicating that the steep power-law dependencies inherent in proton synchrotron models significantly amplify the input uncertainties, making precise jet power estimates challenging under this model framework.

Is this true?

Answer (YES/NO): NO